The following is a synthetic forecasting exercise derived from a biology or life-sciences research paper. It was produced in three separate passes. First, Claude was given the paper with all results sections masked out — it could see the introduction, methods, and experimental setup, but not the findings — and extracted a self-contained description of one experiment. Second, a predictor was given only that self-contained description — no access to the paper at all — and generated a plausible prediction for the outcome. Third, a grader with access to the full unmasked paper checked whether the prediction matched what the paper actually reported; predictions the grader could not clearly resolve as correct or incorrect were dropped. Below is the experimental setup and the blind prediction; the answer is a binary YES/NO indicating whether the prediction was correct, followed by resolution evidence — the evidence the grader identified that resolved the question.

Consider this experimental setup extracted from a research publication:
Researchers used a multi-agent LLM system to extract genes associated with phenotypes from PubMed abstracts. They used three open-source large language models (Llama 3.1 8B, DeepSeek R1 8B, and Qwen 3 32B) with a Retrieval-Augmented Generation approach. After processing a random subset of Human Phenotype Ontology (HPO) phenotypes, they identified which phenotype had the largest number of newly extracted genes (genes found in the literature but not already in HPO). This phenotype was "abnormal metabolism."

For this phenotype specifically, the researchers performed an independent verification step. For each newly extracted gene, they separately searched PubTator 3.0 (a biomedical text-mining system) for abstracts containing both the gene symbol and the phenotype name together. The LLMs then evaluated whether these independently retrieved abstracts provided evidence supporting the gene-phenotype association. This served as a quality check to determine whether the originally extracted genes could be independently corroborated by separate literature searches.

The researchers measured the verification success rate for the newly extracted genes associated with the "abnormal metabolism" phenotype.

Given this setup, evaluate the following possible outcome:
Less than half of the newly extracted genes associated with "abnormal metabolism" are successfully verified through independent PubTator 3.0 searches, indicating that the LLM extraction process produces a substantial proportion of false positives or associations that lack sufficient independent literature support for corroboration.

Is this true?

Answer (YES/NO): NO